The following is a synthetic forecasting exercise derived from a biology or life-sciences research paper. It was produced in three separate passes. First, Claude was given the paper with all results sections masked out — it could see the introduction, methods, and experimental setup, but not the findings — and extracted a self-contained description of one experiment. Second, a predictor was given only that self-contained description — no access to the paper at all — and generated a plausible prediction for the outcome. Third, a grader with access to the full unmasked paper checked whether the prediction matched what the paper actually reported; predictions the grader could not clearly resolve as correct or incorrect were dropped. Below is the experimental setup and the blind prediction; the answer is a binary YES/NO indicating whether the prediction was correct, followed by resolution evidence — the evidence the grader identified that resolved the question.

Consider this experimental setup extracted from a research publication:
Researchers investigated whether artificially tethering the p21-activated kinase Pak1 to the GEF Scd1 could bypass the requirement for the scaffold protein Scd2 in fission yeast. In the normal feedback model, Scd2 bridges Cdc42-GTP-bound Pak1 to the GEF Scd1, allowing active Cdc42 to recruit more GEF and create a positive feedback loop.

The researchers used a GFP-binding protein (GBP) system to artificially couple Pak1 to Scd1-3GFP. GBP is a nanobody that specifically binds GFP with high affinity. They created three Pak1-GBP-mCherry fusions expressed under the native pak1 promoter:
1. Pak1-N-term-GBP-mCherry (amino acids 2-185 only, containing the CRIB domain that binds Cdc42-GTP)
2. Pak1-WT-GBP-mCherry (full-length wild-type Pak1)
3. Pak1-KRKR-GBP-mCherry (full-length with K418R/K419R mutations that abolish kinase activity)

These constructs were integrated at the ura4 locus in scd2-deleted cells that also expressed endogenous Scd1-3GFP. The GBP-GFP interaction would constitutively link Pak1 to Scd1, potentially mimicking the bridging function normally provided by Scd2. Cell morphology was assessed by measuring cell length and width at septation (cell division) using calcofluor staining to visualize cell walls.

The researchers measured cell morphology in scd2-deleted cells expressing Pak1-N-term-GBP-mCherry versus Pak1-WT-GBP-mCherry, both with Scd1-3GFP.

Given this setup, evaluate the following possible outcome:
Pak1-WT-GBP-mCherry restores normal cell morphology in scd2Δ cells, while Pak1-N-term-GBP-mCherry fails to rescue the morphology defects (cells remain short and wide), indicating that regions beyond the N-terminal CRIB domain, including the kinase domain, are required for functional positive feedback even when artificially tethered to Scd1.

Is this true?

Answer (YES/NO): YES